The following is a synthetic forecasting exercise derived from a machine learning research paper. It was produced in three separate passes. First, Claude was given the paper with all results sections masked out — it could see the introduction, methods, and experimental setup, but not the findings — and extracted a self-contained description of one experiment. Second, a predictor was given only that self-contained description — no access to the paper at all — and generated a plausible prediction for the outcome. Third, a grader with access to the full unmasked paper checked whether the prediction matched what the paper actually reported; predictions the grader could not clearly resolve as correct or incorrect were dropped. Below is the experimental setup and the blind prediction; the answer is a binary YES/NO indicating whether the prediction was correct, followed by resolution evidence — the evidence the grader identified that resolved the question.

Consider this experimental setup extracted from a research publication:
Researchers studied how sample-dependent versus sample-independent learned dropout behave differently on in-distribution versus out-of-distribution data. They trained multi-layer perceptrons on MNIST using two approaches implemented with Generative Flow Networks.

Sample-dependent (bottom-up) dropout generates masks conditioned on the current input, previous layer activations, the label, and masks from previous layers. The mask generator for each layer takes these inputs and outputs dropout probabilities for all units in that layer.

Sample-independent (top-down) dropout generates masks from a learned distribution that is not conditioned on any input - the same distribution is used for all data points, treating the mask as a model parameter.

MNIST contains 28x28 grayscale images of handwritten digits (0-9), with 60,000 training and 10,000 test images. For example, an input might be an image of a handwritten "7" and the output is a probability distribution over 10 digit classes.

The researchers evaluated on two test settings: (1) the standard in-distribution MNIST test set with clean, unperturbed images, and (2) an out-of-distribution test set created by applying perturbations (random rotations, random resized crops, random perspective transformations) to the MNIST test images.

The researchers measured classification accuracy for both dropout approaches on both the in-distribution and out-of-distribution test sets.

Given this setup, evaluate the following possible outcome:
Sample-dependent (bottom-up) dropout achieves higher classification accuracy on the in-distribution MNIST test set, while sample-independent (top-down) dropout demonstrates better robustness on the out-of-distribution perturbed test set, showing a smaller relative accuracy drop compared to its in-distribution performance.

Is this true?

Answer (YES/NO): YES